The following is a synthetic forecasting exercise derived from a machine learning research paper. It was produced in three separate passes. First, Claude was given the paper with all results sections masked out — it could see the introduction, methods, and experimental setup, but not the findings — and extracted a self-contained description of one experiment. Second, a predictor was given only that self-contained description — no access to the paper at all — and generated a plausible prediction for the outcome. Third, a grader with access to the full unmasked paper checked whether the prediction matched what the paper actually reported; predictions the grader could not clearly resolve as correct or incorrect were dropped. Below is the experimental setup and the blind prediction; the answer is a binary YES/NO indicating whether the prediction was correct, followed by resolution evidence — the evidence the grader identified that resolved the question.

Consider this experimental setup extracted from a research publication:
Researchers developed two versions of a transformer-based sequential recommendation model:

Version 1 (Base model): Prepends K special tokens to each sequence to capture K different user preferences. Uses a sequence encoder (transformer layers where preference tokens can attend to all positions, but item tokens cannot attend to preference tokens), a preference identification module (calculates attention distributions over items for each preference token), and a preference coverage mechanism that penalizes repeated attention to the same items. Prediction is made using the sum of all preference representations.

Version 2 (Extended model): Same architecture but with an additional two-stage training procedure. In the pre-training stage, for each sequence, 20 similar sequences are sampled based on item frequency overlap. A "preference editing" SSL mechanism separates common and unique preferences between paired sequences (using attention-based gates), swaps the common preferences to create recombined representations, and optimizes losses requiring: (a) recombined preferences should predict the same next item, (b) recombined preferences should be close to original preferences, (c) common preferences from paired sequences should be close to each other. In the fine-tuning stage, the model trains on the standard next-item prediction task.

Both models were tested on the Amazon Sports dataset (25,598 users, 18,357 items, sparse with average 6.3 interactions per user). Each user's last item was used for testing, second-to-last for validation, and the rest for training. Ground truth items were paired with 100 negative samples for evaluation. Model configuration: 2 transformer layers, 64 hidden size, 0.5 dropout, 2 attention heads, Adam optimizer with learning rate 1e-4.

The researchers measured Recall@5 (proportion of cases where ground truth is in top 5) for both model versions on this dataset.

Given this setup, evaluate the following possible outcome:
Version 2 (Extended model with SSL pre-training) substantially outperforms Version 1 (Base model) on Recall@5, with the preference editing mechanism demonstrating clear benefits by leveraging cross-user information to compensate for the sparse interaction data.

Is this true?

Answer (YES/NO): YES